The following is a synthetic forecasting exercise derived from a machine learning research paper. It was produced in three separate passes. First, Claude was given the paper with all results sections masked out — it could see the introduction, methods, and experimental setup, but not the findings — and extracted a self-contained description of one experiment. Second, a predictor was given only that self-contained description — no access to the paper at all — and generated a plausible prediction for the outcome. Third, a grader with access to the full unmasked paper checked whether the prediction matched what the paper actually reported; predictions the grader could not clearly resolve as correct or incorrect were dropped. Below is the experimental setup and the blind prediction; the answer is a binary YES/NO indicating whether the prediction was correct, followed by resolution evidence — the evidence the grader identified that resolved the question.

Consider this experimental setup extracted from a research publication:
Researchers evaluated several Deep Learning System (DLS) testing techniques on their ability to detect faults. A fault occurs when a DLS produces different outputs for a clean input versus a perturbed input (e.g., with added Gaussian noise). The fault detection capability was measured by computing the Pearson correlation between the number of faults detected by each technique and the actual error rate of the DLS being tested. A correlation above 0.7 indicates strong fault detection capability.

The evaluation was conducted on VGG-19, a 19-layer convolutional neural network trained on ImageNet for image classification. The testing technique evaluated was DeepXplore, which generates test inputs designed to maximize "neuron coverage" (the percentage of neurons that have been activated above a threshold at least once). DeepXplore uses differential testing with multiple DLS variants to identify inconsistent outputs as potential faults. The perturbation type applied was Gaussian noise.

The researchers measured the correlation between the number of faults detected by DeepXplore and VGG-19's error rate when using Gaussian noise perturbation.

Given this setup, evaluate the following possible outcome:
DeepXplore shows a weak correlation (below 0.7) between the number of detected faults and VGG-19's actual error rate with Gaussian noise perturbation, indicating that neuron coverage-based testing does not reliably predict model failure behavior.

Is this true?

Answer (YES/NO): NO